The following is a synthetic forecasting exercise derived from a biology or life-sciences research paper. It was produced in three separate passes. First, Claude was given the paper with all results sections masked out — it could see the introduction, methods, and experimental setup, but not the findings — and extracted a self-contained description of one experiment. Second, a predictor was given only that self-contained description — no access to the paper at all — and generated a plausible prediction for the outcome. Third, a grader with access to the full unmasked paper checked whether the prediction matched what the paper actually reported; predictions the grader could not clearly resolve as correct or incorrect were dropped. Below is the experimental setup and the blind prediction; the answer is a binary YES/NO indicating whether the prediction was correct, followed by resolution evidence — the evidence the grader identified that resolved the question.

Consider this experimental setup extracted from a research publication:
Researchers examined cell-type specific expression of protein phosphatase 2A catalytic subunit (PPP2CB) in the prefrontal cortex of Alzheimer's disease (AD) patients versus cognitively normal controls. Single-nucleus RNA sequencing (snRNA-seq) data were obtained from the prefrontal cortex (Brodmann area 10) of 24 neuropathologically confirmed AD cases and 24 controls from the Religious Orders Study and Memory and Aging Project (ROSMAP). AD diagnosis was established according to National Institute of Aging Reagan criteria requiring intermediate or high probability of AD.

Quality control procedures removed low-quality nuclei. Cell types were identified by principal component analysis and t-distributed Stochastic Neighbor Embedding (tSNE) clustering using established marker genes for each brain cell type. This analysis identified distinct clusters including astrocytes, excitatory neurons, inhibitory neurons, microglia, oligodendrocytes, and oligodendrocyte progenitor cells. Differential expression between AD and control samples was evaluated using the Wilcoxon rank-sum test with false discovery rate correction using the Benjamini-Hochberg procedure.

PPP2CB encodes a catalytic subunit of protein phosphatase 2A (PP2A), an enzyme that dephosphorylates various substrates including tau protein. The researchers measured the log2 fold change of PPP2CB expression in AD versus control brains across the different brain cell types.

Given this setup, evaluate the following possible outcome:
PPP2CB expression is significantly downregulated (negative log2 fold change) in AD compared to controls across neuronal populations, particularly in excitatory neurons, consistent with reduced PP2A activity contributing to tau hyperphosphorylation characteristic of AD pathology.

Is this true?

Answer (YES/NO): YES